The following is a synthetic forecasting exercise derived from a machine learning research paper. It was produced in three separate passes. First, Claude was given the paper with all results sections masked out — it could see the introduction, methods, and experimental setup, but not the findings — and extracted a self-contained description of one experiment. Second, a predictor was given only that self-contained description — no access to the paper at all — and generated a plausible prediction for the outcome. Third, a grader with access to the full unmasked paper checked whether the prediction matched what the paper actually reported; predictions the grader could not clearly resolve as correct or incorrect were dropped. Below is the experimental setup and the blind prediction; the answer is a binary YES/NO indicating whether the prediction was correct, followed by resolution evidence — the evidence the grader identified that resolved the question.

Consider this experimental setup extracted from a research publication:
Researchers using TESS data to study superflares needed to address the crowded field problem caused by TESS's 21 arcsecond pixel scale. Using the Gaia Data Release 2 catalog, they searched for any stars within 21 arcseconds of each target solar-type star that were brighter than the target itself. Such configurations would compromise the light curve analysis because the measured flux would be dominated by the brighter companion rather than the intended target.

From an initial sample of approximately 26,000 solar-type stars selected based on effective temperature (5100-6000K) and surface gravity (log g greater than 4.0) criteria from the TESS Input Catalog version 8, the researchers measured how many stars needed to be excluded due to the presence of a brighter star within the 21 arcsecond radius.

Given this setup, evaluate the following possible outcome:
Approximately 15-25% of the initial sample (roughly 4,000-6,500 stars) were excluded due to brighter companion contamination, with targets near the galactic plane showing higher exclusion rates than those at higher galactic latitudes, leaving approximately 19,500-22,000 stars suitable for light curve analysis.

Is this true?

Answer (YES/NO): NO